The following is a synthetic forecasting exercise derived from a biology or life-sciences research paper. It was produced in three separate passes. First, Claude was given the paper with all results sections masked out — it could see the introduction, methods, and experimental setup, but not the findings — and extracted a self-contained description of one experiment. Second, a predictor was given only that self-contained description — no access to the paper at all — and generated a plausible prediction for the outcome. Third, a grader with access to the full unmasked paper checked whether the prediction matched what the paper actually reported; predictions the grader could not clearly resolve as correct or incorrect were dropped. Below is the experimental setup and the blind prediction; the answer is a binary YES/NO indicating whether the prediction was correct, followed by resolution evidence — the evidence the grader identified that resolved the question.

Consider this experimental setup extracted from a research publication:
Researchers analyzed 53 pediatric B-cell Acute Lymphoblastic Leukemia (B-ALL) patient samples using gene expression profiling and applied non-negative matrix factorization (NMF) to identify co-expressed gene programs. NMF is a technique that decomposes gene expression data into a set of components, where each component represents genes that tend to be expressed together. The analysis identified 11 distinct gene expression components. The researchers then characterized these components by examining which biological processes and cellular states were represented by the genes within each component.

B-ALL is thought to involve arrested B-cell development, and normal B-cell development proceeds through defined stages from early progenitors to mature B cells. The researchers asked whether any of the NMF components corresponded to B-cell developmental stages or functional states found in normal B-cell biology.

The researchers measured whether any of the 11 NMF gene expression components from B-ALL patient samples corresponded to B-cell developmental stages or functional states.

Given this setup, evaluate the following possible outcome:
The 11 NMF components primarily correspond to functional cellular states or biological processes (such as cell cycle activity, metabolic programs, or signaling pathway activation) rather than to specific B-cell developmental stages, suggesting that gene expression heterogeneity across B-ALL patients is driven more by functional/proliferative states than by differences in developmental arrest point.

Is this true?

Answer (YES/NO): NO